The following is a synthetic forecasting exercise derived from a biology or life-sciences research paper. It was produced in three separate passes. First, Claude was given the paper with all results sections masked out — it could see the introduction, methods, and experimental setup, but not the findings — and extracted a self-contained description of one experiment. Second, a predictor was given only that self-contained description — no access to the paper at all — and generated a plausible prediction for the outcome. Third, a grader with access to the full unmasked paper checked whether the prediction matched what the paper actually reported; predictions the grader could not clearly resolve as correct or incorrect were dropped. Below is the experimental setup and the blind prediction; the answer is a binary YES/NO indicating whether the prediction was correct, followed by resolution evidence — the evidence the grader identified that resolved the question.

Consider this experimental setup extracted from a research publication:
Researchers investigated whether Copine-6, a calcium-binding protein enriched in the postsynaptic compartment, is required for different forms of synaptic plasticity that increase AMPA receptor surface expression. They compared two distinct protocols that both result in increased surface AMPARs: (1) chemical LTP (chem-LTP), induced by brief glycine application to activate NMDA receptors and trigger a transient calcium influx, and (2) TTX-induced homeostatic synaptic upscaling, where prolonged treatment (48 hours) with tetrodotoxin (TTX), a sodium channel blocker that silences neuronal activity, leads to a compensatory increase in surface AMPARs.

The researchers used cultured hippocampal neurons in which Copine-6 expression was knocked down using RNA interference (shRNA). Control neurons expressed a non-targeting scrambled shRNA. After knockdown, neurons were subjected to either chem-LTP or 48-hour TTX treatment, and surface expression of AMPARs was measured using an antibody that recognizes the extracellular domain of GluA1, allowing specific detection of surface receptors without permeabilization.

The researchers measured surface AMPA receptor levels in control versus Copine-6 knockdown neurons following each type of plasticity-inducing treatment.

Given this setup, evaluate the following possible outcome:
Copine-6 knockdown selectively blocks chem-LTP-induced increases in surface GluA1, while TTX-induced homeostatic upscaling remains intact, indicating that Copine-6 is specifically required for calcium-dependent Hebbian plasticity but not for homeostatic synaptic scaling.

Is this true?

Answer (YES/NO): YES